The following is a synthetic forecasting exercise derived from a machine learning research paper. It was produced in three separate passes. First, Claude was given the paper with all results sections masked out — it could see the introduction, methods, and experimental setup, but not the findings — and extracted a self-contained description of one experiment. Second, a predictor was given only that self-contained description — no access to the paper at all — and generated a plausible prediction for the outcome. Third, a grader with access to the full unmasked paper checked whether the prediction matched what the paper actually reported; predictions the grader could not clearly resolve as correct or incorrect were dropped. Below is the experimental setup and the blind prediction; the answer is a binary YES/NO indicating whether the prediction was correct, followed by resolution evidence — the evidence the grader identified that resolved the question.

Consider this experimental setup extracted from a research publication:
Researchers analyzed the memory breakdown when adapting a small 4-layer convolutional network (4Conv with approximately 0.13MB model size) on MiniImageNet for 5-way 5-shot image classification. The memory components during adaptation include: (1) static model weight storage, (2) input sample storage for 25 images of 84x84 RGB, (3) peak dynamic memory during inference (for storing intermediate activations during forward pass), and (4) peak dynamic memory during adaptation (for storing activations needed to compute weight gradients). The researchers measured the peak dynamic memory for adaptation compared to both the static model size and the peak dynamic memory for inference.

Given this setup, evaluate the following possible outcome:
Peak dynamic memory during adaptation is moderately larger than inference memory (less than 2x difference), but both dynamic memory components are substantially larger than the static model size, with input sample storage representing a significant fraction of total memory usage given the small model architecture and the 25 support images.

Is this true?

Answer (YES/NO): NO